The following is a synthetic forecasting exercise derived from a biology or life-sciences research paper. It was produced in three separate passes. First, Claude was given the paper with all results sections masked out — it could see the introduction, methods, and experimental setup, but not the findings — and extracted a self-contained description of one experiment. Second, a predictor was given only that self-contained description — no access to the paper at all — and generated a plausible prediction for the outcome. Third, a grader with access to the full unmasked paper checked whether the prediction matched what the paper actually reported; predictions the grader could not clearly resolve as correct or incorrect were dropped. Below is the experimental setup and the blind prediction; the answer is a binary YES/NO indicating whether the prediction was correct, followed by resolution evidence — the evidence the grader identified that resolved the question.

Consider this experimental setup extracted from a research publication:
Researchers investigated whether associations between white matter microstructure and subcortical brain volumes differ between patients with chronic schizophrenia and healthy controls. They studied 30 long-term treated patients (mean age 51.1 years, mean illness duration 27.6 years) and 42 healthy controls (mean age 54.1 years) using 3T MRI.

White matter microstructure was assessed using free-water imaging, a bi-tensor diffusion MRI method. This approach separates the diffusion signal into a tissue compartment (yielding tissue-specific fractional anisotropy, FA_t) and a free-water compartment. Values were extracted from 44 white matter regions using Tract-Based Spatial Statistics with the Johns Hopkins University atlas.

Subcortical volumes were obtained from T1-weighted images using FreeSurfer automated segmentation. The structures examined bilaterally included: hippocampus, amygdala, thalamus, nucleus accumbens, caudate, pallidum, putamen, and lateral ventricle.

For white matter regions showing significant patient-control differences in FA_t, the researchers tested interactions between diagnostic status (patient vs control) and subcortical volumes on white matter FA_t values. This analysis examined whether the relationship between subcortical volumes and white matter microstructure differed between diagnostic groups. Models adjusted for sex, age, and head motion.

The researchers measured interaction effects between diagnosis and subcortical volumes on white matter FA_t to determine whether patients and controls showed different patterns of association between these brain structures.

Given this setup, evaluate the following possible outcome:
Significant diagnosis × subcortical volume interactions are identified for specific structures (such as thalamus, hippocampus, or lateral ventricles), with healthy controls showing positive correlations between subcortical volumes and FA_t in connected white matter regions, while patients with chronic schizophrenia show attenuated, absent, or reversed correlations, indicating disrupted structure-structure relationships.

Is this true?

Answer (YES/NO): NO